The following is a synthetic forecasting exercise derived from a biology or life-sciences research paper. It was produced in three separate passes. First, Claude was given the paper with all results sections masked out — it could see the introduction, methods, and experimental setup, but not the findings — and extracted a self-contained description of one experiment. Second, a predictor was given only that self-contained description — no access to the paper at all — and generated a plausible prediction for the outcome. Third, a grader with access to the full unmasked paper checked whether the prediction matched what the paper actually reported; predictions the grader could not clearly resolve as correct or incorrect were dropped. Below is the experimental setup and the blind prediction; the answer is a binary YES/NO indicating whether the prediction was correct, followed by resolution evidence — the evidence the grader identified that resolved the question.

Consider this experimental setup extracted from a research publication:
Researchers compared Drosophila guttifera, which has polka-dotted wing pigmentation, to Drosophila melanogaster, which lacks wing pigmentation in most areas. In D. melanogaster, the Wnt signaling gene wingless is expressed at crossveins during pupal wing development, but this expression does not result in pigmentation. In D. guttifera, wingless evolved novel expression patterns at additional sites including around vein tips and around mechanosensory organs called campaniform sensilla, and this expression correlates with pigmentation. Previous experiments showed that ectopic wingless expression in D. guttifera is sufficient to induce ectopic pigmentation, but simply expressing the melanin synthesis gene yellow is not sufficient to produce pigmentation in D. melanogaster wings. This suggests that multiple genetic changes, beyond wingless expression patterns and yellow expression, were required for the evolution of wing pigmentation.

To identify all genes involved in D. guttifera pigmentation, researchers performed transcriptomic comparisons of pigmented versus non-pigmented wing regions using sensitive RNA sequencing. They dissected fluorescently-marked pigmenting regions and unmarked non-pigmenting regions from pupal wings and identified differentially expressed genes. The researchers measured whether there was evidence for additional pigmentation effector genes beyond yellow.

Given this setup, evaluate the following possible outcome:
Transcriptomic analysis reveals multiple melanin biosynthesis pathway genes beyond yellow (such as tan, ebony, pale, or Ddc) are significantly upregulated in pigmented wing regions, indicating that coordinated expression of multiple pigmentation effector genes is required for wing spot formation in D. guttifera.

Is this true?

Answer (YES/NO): YES